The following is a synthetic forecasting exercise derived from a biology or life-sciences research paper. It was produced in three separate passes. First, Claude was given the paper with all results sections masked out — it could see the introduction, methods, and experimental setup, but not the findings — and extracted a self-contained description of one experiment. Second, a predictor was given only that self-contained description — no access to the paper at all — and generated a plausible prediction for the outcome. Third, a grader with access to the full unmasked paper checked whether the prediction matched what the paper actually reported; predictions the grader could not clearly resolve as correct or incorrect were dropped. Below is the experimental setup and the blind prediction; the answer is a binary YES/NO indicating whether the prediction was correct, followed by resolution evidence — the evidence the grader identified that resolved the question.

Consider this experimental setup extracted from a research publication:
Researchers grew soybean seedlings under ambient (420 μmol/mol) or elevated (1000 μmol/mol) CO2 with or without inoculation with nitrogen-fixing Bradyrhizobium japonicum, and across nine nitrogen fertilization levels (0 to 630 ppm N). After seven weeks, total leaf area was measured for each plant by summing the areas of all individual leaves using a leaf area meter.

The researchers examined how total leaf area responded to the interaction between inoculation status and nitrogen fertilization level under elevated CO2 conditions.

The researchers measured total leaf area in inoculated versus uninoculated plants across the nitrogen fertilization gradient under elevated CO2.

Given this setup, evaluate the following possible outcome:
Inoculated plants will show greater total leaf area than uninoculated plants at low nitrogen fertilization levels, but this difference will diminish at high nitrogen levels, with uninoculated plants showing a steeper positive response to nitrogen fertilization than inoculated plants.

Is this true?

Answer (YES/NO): YES